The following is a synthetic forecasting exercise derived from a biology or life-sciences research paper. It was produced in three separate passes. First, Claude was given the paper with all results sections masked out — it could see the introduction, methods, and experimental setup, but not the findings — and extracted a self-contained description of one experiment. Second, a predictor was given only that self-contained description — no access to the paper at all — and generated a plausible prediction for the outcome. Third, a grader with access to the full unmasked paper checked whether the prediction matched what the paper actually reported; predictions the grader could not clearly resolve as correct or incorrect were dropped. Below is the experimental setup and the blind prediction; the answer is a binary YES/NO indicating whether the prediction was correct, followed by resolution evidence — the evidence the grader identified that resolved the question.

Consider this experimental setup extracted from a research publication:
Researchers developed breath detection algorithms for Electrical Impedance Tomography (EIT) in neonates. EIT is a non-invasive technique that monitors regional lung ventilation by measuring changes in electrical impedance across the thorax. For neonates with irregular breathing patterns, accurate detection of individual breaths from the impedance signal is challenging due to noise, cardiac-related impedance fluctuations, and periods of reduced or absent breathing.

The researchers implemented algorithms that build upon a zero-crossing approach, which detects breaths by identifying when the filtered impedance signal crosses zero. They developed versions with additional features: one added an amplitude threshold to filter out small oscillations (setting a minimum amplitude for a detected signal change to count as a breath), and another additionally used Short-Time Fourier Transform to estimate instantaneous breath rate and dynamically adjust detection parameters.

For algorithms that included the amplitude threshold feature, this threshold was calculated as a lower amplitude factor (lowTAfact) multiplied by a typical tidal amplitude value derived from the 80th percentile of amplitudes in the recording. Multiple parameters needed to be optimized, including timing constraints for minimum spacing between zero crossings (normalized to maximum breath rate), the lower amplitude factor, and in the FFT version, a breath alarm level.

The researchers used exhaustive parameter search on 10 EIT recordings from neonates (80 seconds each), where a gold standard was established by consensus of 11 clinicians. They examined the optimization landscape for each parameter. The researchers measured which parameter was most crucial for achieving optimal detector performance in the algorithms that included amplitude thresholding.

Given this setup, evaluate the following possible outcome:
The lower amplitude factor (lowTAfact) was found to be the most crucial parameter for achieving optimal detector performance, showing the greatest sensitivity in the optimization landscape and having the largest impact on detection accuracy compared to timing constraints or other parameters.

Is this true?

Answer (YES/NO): YES